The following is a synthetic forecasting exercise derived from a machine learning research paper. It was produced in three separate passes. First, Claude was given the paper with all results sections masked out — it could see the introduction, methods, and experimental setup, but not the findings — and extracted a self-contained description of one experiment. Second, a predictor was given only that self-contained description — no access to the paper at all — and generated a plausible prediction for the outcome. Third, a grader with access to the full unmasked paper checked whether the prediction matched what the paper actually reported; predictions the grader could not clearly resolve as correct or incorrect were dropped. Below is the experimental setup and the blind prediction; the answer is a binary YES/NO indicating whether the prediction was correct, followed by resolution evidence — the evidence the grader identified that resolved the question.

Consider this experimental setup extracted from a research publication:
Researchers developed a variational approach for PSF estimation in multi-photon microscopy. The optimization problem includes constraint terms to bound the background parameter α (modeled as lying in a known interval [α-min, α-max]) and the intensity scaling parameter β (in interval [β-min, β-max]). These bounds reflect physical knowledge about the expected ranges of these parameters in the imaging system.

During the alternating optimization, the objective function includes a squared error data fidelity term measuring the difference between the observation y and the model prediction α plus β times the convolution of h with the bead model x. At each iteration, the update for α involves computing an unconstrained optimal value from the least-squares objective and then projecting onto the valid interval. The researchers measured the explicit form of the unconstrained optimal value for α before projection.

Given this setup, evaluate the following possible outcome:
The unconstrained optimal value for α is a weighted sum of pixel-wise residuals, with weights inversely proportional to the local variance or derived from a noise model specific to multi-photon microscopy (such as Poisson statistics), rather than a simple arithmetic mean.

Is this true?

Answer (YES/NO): NO